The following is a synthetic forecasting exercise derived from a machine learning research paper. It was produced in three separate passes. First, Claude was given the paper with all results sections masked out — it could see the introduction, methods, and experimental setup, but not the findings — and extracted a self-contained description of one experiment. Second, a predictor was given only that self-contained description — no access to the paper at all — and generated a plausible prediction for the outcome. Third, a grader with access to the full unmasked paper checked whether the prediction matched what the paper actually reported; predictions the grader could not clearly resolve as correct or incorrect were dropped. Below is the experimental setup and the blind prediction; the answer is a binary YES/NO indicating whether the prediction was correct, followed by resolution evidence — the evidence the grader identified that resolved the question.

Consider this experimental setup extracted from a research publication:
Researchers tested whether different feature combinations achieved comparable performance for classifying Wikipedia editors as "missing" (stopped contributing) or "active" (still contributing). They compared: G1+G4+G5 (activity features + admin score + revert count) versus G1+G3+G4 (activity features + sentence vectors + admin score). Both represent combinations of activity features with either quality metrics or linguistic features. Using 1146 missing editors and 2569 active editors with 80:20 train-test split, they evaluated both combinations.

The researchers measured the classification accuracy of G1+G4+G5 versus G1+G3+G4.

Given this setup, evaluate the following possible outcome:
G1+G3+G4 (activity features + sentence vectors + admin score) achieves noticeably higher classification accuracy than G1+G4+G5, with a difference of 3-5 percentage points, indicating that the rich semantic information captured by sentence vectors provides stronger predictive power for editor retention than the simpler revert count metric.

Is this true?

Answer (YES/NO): NO